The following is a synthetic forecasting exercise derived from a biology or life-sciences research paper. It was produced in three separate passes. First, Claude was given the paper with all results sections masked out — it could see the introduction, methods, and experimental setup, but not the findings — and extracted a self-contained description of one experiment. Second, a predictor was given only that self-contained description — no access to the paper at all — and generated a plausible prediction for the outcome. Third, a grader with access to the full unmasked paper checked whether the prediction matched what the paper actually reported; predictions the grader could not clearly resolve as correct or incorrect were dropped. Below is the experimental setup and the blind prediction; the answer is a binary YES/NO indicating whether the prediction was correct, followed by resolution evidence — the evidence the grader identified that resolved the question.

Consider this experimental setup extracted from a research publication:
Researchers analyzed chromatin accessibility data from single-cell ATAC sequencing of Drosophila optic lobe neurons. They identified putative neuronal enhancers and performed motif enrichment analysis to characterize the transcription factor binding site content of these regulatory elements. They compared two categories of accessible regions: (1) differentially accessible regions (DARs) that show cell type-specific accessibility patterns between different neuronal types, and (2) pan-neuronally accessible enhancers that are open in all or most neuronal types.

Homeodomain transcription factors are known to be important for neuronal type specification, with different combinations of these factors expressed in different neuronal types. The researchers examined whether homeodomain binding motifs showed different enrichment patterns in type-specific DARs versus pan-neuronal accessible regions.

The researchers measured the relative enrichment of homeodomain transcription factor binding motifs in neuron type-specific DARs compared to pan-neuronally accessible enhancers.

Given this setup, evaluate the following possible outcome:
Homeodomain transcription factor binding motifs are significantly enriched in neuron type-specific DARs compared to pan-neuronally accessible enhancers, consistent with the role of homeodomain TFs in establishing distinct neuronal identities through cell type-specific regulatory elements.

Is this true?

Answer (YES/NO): YES